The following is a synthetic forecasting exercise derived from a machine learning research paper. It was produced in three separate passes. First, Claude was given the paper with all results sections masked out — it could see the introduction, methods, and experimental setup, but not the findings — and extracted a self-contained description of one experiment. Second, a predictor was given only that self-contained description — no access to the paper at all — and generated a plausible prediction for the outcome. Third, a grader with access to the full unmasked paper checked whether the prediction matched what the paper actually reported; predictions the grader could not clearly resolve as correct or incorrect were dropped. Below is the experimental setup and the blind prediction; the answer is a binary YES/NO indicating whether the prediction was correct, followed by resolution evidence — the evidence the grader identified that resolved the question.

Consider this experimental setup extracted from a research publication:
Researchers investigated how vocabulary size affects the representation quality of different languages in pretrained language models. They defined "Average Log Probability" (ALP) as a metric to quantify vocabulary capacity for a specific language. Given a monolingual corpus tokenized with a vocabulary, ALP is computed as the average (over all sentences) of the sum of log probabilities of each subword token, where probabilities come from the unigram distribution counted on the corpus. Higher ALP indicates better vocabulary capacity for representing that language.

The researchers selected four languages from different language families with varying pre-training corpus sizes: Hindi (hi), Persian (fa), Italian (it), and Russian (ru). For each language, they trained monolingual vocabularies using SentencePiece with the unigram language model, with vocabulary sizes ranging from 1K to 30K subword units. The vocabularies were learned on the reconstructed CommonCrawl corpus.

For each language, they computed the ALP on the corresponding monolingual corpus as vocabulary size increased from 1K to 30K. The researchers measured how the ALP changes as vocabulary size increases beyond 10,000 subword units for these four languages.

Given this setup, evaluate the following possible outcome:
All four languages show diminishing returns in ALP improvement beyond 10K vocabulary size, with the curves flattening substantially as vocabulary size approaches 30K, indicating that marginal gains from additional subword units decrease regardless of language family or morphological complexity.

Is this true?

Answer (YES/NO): NO